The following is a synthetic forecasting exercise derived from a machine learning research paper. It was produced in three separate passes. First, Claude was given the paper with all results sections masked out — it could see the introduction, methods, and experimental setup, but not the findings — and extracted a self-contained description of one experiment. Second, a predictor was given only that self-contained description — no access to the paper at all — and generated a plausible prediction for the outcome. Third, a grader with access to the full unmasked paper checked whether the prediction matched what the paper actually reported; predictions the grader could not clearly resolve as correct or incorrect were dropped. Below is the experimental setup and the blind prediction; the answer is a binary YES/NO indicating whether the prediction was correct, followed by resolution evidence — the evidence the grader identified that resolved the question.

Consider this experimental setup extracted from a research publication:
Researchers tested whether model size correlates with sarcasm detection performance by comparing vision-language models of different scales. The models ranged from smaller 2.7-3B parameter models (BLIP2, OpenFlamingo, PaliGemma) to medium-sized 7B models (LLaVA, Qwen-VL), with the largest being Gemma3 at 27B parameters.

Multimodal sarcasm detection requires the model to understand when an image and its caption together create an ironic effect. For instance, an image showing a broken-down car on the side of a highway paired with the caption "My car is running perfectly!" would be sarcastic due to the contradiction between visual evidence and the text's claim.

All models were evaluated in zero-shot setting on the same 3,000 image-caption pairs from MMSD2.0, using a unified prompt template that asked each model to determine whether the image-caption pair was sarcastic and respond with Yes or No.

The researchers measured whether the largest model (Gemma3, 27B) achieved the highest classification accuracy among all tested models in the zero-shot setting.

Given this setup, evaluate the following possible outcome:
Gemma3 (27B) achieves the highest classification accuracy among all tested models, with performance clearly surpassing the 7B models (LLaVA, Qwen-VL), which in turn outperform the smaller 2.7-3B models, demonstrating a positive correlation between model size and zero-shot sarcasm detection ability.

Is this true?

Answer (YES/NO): NO